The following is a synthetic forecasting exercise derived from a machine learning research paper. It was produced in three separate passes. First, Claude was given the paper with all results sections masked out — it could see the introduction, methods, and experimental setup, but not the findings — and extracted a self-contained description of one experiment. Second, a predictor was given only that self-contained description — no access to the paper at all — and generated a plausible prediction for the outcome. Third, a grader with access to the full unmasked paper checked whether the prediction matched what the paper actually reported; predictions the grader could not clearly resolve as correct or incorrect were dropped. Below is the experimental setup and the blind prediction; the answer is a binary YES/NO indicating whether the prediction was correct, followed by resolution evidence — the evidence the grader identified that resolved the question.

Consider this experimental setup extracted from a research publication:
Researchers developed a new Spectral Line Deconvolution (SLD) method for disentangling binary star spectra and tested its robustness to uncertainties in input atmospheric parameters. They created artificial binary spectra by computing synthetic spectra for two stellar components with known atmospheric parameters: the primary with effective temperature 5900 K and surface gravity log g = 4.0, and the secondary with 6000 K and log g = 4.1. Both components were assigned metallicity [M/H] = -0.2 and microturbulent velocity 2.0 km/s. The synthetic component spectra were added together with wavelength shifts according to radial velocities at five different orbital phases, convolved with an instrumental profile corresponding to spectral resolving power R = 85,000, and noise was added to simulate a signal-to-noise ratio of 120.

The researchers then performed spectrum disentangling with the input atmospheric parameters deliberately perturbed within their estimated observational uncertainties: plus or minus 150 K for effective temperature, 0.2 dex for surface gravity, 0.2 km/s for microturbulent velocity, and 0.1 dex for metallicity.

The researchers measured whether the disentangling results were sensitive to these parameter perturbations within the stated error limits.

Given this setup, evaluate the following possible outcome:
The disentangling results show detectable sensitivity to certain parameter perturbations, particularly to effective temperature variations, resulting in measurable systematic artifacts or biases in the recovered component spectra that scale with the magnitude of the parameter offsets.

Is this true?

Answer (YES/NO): NO